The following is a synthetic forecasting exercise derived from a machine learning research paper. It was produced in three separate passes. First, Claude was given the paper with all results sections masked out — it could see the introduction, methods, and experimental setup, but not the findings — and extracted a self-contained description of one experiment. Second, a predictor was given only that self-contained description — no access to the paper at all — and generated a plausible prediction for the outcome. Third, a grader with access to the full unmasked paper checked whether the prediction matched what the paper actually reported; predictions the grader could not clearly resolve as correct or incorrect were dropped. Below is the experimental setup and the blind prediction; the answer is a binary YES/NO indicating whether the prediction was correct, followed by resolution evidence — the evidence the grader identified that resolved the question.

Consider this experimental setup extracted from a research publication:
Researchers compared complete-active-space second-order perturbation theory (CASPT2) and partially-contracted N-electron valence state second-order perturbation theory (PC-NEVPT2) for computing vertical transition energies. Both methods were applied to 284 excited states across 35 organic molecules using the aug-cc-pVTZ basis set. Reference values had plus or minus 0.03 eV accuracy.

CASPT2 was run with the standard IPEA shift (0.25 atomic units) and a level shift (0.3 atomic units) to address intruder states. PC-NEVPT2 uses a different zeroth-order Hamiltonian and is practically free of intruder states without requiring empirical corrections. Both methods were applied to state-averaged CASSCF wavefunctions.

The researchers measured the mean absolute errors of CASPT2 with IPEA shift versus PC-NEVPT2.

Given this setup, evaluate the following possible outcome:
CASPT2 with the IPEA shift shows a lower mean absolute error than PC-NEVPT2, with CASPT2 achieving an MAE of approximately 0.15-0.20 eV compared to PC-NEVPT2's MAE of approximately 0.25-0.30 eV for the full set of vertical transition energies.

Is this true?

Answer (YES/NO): NO